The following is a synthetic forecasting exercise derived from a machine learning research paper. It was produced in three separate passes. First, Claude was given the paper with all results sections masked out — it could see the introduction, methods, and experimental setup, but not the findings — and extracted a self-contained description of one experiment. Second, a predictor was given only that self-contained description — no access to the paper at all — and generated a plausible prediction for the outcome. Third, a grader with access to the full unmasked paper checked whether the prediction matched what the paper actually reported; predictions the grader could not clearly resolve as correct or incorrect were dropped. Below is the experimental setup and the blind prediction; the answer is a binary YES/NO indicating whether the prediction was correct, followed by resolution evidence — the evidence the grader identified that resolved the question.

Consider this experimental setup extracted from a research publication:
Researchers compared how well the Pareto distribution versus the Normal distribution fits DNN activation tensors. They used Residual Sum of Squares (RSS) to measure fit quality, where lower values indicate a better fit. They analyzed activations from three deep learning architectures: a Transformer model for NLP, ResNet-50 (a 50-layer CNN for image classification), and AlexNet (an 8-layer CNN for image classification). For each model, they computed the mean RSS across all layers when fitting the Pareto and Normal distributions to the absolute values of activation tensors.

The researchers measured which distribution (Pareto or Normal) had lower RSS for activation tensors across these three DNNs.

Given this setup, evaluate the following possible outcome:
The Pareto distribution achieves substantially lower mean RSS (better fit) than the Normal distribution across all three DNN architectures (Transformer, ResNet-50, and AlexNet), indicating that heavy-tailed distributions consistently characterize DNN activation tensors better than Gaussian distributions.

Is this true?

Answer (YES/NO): NO